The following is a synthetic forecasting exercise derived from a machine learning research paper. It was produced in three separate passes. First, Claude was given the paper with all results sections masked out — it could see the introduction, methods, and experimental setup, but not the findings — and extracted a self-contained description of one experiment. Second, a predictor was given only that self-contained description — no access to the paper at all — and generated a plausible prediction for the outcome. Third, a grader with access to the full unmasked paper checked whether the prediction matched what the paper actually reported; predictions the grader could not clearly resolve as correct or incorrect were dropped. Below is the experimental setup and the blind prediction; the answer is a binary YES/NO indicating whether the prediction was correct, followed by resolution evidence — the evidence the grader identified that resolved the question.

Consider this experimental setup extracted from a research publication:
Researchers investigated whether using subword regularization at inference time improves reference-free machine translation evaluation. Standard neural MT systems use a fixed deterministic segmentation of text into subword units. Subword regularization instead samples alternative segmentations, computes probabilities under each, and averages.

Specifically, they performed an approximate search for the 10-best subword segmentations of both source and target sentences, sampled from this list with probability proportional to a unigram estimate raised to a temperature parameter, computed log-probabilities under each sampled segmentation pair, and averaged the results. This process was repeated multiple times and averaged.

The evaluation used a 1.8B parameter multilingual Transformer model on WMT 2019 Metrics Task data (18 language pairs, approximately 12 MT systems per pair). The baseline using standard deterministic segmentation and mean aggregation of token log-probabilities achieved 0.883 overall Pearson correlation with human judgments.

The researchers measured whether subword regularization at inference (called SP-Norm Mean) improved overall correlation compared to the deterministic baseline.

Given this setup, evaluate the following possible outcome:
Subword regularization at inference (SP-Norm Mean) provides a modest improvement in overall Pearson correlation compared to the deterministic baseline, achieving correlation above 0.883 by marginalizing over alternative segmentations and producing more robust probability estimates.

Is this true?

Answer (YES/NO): YES